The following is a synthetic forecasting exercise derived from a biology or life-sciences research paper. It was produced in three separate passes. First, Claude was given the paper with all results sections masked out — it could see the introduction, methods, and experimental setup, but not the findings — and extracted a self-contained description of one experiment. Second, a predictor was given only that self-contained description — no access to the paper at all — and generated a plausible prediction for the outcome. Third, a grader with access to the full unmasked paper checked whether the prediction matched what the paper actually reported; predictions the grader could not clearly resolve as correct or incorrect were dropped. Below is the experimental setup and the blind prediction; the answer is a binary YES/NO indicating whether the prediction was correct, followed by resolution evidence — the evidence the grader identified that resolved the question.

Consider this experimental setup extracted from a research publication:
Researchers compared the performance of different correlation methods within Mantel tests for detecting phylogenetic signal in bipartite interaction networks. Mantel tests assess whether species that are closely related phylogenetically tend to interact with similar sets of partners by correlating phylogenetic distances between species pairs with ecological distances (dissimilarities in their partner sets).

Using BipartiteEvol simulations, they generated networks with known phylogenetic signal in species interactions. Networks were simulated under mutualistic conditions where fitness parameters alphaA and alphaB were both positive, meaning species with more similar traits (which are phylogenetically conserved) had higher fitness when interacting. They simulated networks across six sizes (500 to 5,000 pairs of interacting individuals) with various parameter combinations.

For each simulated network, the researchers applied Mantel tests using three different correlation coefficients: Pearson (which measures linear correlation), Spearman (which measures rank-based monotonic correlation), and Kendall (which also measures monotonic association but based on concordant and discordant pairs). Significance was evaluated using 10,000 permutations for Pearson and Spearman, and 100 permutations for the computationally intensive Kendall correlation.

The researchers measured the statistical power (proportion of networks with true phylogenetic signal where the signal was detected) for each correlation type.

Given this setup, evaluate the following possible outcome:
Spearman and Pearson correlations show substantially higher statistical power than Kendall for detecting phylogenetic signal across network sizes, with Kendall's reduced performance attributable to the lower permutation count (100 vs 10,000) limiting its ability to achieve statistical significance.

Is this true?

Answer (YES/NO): NO